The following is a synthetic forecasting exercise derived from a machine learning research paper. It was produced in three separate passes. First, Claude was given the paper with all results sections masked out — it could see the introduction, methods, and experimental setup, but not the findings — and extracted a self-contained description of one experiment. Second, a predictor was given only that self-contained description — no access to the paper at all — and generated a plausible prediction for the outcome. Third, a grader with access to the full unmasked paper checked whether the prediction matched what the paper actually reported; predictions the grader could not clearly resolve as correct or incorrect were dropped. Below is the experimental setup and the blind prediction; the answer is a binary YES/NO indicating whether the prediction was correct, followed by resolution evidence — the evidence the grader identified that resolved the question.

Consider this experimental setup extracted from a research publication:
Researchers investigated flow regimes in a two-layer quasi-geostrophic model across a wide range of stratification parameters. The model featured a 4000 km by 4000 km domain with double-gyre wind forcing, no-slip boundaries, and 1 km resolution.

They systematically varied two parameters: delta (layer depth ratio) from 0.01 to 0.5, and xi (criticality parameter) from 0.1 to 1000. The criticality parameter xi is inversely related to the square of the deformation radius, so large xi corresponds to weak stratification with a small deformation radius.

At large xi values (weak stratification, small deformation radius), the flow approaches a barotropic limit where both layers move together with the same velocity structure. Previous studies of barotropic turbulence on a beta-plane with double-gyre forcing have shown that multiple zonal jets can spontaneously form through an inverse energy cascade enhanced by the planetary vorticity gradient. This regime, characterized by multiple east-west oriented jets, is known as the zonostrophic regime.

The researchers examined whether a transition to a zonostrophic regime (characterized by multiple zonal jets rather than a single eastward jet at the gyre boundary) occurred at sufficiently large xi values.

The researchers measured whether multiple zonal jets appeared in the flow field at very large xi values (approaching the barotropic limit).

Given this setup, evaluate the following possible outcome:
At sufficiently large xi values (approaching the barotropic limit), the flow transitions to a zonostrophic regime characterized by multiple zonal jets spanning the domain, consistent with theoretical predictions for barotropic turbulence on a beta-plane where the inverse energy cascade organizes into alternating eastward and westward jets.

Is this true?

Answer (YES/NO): NO